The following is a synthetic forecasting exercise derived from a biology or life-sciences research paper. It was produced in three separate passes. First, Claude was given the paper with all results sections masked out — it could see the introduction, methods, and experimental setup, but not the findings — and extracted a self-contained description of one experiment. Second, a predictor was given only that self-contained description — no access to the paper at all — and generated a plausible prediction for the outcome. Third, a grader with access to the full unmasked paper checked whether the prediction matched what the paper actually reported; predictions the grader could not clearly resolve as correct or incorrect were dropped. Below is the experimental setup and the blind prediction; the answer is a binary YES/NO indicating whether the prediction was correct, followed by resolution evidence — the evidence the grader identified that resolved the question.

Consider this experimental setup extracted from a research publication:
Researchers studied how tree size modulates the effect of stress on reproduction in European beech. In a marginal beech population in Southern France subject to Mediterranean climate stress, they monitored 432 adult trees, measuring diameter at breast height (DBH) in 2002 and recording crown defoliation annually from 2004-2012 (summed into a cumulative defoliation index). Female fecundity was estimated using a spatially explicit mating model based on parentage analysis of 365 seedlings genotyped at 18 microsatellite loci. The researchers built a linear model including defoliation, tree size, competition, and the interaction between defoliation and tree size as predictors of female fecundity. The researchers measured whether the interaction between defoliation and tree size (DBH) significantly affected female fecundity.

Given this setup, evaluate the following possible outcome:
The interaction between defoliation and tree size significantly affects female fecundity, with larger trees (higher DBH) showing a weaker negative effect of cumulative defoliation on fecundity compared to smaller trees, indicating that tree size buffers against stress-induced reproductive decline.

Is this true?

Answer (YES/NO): YES